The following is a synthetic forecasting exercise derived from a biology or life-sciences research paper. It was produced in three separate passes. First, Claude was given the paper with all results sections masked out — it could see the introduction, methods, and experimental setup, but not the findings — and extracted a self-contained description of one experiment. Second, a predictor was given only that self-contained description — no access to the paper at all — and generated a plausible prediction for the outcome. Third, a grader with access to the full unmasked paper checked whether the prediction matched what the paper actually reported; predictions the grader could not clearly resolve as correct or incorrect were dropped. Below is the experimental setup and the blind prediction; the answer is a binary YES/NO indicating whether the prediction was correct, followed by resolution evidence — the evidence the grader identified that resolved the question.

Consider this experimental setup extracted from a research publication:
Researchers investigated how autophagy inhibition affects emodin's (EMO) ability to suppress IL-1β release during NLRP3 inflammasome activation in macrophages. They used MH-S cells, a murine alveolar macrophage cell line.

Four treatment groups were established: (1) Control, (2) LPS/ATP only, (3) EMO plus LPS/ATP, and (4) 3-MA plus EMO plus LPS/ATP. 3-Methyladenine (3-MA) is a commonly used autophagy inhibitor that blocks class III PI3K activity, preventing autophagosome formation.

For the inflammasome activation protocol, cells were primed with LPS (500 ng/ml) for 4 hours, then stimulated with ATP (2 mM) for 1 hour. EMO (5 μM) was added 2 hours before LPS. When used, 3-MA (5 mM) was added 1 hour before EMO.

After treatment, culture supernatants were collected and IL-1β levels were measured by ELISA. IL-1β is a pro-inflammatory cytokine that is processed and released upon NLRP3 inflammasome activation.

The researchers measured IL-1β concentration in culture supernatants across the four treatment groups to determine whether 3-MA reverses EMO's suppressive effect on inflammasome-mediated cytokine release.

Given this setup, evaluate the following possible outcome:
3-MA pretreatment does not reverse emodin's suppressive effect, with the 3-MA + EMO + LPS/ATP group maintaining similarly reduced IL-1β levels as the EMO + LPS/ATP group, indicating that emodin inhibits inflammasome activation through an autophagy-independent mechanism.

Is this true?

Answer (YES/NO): NO